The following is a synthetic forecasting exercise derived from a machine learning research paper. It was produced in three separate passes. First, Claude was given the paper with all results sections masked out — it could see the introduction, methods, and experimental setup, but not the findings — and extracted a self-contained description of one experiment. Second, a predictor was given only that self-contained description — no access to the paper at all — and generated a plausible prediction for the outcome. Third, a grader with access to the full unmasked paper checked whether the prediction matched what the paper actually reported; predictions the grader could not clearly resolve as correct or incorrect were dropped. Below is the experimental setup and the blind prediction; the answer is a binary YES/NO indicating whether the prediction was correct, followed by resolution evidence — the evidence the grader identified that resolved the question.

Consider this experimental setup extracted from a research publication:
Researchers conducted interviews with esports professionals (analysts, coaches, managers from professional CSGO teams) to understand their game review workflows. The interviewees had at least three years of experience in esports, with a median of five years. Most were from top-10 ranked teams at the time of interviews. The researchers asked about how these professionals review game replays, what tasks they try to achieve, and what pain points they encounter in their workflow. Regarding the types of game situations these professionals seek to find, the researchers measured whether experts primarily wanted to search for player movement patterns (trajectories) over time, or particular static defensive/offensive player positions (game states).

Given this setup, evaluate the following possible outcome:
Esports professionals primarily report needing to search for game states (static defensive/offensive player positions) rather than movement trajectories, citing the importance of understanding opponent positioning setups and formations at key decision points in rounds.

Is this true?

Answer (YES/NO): YES